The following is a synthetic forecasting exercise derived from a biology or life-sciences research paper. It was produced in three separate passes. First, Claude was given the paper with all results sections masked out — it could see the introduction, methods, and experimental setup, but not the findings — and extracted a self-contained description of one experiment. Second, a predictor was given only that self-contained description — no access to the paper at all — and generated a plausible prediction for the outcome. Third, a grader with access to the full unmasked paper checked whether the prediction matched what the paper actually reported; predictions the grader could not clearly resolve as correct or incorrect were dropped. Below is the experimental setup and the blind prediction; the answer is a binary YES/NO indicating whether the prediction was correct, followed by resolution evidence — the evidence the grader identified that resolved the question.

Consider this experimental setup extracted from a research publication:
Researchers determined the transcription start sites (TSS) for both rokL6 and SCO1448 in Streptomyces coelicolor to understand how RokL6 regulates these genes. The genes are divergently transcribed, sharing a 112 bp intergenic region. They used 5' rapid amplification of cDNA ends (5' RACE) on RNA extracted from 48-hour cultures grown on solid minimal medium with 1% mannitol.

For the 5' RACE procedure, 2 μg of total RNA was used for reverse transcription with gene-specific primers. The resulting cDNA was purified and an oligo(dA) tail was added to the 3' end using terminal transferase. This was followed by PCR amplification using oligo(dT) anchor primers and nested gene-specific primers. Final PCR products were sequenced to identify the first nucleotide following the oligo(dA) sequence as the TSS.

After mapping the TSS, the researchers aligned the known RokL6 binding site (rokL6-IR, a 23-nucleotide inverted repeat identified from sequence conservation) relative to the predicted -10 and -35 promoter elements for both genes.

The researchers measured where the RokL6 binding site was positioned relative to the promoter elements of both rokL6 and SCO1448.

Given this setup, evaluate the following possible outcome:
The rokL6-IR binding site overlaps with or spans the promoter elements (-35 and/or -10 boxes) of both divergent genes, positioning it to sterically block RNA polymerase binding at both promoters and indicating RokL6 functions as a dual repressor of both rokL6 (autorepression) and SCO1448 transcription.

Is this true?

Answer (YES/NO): NO